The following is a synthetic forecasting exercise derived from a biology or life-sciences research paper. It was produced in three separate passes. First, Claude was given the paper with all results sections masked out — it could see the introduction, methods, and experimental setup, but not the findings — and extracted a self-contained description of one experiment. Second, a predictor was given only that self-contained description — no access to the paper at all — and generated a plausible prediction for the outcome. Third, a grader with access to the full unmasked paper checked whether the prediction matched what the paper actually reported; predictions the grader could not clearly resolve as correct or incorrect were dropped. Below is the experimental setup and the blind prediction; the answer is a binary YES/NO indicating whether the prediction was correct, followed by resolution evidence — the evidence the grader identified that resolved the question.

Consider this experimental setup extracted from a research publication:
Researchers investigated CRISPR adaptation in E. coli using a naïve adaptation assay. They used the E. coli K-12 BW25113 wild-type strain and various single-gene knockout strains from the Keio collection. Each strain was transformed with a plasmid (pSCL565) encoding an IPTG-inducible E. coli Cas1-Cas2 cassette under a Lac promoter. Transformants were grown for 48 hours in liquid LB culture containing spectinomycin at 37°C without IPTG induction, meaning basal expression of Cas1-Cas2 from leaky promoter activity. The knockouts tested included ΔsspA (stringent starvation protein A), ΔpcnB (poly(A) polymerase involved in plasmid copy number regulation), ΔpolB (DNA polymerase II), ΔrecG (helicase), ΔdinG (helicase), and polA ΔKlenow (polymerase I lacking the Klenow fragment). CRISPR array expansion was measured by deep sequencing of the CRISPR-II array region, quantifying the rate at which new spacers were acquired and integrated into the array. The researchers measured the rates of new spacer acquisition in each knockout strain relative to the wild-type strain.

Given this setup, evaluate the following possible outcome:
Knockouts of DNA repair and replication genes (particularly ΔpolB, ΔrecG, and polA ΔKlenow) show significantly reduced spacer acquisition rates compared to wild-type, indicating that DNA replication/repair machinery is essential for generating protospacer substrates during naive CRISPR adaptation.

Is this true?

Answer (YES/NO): NO